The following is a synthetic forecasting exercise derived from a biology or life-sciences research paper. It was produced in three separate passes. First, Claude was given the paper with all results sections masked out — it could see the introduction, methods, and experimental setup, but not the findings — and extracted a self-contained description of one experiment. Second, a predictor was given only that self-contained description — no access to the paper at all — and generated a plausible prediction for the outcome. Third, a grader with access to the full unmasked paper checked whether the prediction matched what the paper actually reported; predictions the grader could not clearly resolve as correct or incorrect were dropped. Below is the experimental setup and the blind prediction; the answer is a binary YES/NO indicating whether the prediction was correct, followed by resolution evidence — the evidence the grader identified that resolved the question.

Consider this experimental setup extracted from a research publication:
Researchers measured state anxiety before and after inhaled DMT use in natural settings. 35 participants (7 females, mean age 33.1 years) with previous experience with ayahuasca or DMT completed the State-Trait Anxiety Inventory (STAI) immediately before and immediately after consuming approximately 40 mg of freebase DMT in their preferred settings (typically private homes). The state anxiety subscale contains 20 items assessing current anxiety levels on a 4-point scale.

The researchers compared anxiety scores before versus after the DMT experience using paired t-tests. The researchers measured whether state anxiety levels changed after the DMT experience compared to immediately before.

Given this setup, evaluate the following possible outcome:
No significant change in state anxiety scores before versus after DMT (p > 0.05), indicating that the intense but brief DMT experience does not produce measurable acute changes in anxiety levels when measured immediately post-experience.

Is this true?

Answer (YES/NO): NO